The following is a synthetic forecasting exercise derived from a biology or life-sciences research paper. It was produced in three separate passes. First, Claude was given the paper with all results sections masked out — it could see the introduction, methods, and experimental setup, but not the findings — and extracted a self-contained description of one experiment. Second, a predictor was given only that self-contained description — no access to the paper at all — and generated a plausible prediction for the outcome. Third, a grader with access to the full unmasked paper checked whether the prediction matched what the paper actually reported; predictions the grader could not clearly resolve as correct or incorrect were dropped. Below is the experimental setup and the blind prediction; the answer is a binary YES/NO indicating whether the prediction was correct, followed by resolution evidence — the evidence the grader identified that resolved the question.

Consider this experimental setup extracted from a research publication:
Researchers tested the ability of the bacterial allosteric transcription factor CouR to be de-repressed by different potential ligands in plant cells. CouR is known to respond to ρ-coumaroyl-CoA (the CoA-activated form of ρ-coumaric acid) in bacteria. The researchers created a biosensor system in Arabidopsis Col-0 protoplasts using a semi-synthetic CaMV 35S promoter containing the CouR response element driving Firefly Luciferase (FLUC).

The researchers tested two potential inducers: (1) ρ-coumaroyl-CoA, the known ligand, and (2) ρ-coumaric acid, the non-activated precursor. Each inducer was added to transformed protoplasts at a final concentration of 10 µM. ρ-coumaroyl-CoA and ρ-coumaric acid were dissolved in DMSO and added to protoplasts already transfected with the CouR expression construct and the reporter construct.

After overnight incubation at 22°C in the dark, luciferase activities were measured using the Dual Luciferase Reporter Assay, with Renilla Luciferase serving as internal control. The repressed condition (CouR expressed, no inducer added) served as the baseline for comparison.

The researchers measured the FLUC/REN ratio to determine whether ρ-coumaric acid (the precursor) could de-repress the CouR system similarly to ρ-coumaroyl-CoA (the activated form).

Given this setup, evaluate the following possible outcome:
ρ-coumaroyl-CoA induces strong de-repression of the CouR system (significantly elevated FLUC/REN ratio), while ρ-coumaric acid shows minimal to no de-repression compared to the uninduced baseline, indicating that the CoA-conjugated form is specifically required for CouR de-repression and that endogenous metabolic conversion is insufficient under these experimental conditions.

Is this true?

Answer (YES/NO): NO